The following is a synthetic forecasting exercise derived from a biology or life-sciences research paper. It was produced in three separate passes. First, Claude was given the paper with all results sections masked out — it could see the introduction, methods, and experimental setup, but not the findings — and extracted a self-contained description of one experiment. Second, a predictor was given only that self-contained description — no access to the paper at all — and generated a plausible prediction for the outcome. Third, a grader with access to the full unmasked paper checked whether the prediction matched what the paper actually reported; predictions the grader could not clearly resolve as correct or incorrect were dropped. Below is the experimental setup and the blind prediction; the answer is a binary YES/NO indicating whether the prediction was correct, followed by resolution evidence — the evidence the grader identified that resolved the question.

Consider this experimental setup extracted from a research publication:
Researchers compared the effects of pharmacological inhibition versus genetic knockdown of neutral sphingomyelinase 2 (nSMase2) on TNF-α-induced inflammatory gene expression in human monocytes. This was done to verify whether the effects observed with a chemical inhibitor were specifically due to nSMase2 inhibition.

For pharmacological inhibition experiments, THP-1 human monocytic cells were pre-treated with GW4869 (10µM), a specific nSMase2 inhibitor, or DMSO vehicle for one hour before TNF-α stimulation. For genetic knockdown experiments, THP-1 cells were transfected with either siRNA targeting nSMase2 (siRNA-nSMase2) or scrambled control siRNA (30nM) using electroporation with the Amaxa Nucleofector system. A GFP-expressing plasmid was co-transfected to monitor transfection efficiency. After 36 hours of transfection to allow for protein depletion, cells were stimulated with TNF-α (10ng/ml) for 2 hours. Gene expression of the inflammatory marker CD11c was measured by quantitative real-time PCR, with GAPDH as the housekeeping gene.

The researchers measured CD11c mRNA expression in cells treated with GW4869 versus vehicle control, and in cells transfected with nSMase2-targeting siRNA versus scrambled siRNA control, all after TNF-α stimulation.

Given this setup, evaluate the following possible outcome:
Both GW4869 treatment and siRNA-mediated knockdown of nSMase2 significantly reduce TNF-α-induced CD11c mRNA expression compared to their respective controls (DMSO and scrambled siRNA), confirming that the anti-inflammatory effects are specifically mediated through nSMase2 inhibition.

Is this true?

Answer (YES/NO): YES